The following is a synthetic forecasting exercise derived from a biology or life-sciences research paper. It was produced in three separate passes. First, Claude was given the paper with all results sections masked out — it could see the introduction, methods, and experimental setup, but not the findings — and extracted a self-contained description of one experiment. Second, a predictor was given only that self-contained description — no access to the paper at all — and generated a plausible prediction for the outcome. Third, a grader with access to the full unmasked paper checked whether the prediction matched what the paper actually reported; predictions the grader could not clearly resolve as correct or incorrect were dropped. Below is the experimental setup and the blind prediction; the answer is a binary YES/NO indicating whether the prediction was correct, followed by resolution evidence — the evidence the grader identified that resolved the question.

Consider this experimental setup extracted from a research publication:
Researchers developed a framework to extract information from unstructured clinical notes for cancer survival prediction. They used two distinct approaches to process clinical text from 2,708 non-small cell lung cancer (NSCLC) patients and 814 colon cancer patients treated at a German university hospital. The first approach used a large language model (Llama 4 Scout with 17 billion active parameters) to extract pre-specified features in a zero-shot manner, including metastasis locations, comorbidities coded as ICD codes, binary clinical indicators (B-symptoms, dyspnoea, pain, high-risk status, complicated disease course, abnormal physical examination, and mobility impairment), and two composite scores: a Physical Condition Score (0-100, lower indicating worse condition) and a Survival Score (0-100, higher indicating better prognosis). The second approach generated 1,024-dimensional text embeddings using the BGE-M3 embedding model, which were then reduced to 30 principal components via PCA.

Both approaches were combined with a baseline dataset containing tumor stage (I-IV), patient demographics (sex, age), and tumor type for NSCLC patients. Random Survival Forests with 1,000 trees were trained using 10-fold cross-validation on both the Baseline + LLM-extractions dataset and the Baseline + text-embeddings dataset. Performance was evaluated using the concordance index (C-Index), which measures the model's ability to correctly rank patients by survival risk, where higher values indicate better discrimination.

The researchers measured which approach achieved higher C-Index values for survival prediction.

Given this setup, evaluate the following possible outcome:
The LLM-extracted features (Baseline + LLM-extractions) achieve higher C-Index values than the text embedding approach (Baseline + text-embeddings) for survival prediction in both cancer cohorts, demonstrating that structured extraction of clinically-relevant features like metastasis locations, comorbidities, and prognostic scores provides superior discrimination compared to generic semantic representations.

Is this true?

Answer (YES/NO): NO